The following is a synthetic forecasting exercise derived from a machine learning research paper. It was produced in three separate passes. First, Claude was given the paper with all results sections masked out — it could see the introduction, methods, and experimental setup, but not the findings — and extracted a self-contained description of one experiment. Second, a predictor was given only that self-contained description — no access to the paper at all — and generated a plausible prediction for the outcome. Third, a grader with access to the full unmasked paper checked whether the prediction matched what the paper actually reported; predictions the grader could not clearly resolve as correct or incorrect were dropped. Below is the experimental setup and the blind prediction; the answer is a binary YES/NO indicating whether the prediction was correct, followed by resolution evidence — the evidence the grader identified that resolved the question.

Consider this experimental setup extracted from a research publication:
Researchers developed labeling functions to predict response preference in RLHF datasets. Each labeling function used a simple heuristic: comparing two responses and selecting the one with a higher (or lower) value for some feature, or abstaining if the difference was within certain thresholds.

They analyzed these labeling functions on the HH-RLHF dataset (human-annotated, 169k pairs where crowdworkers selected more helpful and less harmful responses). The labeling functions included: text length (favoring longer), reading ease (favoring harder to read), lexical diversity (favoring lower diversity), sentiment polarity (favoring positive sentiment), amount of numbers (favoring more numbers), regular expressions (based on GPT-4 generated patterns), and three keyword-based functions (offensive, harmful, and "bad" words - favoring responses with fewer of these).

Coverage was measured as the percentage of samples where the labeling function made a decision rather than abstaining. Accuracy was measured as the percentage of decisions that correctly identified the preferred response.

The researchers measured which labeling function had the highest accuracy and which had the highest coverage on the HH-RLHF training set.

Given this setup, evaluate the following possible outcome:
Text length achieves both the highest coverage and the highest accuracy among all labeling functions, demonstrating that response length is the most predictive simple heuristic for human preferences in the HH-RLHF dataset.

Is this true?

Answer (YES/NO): NO